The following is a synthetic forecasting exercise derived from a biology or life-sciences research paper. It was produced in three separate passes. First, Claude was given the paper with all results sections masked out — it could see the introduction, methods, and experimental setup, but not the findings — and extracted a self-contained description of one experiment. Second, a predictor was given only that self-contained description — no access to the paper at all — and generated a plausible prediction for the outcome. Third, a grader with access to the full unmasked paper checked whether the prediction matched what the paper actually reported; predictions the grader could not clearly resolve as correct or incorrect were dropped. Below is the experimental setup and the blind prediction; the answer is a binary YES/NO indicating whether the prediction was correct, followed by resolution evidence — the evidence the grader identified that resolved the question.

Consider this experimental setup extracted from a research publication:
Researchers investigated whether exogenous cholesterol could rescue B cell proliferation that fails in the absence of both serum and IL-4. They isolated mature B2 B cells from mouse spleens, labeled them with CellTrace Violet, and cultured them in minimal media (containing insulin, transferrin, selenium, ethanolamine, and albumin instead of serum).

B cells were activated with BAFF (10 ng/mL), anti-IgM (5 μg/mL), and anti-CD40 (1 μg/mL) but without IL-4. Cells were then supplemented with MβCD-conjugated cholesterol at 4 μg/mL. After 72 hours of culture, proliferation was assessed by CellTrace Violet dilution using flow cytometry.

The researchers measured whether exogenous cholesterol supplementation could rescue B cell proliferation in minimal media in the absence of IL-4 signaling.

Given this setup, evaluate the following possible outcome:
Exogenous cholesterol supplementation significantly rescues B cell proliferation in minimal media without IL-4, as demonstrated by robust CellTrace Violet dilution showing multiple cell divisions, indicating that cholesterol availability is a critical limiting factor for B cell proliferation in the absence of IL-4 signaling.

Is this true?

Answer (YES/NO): YES